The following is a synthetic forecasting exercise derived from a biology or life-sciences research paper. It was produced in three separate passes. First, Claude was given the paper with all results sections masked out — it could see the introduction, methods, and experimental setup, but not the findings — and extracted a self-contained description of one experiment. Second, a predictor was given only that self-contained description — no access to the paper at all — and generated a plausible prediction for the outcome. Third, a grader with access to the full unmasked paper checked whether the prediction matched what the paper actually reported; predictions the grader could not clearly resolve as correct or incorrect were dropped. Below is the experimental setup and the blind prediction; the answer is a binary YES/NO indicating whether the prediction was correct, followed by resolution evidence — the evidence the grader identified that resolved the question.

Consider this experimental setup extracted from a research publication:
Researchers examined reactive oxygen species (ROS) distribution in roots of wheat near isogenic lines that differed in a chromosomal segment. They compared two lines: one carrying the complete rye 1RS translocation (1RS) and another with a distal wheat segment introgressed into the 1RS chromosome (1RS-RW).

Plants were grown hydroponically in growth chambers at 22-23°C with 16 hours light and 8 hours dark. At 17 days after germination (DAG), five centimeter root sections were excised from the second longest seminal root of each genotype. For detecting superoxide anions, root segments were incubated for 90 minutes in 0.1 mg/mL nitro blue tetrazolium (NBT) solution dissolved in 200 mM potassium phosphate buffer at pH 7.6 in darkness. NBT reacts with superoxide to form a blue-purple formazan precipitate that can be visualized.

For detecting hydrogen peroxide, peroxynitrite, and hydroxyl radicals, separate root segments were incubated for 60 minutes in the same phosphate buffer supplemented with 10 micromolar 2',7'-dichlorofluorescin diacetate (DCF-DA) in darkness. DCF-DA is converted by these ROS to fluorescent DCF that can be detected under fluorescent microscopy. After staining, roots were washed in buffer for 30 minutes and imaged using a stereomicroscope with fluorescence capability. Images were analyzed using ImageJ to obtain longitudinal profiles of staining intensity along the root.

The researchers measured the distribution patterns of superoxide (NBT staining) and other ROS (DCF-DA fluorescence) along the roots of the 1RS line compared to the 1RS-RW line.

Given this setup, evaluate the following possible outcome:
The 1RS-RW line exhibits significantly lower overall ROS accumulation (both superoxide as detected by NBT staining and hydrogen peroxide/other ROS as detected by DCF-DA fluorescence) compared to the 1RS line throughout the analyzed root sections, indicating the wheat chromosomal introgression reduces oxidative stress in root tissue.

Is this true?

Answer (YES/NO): NO